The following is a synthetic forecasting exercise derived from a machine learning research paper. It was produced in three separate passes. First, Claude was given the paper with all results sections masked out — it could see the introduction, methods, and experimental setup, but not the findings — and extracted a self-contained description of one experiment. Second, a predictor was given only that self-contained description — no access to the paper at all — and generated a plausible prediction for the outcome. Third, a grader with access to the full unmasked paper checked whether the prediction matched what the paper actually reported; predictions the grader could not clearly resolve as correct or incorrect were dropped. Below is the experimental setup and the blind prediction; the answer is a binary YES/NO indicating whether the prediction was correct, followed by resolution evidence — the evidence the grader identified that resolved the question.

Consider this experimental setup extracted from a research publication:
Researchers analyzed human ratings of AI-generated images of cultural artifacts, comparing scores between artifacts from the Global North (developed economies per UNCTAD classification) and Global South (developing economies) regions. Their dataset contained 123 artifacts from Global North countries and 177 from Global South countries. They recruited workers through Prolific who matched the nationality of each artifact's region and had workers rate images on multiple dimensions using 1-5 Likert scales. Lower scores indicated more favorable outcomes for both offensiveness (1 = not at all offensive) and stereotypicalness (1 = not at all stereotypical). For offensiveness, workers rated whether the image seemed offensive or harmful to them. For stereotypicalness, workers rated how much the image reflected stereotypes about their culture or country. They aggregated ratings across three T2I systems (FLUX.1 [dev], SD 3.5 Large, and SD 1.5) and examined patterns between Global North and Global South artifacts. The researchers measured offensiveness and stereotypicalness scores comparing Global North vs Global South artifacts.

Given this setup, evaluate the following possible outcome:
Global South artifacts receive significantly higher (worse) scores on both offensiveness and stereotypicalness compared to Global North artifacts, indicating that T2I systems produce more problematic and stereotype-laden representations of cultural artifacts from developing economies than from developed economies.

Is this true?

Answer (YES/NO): NO